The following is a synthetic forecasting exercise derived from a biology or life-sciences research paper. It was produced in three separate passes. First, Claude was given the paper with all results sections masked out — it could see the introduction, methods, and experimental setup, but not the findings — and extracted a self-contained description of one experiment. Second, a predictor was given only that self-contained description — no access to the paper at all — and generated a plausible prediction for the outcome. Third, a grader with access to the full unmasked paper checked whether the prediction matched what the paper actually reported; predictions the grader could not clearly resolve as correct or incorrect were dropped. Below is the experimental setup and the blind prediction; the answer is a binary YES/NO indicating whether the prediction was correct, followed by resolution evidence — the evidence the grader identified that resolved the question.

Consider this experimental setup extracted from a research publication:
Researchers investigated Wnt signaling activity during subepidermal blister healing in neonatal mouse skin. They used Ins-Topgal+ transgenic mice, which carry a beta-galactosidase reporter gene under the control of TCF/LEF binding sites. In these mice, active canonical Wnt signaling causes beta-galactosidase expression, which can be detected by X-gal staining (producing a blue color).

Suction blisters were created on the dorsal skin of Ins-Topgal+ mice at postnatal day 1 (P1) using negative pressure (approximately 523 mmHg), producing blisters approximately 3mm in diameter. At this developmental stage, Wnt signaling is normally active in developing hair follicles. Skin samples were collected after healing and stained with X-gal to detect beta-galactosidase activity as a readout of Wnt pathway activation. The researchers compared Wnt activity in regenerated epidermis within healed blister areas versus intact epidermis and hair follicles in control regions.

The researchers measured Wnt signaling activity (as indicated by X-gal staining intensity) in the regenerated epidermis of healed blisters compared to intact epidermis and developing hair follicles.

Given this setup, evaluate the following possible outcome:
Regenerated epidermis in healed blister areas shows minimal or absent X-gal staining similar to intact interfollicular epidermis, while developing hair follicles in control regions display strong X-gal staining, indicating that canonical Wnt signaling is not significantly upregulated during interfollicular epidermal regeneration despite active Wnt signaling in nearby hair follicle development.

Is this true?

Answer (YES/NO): YES